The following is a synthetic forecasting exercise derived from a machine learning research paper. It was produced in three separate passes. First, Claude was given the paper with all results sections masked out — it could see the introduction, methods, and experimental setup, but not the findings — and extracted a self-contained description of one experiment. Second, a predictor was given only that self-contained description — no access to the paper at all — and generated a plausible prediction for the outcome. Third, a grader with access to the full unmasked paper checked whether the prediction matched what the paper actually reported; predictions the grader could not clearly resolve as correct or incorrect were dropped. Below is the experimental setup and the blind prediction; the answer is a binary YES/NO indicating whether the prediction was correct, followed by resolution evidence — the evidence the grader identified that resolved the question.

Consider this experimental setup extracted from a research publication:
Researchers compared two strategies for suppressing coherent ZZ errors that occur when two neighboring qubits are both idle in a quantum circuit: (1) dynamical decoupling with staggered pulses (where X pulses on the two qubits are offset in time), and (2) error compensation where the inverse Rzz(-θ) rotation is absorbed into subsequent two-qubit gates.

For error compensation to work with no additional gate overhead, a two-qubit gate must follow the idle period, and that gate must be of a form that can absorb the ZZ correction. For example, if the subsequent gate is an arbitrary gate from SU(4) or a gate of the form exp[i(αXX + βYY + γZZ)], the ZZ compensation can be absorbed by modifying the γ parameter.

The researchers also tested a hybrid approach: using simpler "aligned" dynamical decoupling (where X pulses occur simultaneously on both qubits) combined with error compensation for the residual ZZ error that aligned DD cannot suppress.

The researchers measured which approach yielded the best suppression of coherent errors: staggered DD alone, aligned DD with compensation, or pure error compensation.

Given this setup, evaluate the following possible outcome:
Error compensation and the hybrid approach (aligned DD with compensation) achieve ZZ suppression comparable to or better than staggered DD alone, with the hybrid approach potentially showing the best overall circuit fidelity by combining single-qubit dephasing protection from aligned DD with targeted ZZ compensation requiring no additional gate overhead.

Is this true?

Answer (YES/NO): YES